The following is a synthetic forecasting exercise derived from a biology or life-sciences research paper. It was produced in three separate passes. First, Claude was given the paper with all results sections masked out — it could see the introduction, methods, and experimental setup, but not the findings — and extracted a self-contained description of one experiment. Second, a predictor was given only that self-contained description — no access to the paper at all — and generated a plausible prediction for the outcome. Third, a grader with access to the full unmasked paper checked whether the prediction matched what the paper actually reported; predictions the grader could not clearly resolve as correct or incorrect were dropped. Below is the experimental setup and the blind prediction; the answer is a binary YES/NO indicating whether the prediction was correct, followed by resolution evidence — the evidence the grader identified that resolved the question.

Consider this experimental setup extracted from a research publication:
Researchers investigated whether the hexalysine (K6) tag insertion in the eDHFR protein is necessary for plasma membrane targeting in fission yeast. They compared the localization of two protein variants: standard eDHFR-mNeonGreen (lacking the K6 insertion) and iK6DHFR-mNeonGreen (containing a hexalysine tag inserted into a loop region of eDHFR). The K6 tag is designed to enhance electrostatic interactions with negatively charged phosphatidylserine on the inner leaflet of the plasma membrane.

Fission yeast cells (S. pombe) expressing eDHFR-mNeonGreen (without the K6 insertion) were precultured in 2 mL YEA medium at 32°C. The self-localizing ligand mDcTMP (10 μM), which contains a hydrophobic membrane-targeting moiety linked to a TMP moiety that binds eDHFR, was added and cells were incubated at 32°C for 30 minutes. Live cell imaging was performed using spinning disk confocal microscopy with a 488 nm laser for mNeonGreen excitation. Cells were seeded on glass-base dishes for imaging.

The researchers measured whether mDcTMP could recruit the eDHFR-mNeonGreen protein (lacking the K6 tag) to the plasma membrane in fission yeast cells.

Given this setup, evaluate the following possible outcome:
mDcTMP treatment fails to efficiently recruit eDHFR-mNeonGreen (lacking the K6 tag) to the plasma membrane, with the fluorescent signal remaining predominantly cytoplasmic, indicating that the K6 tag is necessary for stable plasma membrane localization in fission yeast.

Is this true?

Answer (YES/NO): NO